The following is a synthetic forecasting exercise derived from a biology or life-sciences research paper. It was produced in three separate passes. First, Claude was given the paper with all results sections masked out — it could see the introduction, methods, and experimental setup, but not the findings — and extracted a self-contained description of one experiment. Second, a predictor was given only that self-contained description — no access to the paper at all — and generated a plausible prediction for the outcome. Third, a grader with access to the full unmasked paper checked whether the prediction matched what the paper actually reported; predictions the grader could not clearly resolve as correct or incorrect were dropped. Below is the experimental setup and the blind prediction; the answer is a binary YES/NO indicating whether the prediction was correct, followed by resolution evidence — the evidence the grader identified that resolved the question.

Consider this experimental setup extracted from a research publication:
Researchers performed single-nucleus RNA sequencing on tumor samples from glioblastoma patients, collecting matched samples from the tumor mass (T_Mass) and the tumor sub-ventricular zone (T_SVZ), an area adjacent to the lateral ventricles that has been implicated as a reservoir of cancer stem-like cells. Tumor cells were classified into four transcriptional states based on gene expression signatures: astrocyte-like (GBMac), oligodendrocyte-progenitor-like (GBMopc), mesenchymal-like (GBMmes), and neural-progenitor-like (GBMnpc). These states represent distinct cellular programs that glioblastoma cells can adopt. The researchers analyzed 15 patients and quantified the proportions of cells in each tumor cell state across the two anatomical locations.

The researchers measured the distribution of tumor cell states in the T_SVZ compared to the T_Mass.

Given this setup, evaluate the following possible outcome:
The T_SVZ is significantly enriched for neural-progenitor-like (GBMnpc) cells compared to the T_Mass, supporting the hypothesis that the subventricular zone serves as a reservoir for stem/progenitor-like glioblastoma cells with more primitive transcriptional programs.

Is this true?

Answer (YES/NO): NO